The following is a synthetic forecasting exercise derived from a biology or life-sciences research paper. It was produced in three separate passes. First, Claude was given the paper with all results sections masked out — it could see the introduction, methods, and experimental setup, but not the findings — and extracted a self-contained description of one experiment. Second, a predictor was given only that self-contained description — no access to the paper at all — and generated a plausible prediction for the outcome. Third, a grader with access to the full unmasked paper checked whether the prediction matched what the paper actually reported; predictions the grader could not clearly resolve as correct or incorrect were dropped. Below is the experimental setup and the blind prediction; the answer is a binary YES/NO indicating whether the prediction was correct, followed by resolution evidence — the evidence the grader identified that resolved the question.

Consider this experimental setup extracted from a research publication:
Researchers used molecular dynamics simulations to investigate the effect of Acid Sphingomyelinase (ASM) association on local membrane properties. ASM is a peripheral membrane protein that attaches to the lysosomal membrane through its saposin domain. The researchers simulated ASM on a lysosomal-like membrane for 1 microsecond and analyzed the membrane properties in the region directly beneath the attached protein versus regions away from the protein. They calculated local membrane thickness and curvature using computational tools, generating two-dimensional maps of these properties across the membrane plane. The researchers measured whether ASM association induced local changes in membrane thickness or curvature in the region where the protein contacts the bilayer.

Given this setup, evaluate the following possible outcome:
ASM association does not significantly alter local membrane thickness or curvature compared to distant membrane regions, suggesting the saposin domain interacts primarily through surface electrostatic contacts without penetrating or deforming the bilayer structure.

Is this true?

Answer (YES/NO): NO